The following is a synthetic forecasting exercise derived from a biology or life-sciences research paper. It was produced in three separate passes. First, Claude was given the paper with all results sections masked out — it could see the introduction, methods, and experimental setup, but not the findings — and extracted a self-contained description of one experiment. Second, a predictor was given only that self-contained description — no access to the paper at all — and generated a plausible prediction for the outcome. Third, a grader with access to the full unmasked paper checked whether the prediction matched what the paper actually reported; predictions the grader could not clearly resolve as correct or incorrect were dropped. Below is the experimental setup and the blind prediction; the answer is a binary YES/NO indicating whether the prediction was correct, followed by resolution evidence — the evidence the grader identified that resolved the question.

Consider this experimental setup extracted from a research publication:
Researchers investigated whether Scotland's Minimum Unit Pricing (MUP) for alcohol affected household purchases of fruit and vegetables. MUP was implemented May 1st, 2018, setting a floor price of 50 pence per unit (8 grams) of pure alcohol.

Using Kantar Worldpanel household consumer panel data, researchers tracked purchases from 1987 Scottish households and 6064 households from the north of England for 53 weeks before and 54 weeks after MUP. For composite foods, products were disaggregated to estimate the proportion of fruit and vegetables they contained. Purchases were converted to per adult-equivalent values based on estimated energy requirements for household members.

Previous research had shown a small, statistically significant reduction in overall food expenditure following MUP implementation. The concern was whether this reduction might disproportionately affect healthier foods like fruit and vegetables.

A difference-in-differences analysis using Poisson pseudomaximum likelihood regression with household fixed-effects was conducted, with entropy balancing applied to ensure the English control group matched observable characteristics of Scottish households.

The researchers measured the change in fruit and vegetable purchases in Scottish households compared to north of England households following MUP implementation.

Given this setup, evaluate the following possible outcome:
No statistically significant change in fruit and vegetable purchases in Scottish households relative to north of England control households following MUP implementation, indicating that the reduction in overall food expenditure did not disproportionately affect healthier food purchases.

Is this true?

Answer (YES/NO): YES